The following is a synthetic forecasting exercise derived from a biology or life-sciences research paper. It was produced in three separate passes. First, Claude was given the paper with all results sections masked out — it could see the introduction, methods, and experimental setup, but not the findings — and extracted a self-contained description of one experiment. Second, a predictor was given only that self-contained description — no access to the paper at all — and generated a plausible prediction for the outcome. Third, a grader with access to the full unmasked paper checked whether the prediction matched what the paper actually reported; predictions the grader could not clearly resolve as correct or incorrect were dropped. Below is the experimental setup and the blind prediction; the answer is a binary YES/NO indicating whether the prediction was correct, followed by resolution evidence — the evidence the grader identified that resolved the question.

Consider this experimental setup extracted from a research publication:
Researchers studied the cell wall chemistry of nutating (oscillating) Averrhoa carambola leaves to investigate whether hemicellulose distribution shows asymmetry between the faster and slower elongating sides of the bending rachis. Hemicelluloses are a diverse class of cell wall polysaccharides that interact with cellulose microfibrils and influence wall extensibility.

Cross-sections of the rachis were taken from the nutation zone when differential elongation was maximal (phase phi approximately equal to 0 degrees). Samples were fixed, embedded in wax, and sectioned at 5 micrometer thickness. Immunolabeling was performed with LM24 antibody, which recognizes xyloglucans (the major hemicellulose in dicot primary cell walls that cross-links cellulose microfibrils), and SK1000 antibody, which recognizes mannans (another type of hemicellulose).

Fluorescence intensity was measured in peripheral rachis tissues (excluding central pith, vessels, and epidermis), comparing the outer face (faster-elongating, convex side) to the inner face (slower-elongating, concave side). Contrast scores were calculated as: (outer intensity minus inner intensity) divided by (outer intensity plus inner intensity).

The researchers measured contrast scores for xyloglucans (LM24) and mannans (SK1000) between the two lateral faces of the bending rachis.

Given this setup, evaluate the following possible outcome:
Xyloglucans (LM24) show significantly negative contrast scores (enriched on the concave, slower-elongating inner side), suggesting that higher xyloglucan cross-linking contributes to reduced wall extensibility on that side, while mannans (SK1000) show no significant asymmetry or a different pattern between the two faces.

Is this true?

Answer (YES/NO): NO